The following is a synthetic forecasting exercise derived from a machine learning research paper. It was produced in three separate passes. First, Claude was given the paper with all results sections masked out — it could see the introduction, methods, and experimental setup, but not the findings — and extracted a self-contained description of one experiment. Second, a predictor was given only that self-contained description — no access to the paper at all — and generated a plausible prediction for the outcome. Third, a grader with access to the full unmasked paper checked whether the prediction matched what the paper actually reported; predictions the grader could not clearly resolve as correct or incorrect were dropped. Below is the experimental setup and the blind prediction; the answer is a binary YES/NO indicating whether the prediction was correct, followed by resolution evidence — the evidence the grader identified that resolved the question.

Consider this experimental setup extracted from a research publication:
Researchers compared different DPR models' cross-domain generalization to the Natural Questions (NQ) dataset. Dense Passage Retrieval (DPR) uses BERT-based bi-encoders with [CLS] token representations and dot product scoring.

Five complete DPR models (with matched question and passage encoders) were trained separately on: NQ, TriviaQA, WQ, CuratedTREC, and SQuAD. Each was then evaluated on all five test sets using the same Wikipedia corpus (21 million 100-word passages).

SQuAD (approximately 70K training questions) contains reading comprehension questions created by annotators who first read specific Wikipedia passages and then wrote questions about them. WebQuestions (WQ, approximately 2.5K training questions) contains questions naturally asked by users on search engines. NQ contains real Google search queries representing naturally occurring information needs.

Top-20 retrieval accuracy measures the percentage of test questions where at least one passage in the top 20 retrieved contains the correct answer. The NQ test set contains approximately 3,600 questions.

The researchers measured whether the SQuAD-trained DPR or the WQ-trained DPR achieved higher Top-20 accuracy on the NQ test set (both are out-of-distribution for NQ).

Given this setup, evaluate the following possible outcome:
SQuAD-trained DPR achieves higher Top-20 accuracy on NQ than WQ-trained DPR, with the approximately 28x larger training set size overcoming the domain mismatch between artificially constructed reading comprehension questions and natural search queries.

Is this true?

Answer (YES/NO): NO